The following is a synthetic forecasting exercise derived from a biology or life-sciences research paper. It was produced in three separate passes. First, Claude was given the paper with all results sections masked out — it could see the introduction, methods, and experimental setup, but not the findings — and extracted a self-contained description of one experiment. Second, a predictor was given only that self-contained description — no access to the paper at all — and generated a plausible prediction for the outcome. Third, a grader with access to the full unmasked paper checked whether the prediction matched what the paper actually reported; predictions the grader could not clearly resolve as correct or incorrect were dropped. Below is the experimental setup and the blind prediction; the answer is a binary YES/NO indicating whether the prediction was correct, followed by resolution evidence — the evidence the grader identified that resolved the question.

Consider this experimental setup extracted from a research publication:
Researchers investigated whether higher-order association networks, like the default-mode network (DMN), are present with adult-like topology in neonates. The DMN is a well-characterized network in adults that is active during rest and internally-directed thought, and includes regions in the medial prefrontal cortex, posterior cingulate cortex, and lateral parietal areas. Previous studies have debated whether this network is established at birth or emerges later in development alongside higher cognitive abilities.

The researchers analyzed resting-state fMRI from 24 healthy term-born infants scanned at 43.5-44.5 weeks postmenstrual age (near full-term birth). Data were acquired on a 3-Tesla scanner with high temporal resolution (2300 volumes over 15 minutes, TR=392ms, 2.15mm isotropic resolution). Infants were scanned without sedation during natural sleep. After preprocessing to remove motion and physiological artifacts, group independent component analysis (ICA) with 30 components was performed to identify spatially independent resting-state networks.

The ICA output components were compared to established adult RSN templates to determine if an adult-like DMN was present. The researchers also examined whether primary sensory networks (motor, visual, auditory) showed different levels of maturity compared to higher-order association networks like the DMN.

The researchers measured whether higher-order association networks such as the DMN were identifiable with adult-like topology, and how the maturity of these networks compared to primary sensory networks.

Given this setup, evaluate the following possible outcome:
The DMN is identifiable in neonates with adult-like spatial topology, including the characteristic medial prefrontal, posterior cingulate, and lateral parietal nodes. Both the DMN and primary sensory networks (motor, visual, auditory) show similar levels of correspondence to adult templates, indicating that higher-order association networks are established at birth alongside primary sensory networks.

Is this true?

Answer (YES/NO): NO